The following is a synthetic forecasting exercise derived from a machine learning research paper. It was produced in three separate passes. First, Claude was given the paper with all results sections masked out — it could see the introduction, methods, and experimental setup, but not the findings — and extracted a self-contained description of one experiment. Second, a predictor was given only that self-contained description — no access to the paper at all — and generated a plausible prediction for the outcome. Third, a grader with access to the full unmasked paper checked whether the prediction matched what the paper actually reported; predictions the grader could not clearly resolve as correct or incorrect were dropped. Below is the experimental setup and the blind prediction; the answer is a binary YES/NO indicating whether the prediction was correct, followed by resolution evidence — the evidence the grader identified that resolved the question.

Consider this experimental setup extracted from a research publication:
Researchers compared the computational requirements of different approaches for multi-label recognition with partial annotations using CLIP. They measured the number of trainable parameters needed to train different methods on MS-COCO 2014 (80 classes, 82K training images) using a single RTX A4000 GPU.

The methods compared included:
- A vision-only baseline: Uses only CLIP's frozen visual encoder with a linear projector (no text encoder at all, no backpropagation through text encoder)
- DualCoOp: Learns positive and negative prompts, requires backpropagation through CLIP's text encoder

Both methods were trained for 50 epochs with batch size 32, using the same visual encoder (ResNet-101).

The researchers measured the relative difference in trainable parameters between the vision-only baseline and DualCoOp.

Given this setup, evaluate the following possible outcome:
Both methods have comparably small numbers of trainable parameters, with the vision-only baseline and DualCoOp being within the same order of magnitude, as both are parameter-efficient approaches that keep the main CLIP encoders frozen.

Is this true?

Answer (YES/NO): NO